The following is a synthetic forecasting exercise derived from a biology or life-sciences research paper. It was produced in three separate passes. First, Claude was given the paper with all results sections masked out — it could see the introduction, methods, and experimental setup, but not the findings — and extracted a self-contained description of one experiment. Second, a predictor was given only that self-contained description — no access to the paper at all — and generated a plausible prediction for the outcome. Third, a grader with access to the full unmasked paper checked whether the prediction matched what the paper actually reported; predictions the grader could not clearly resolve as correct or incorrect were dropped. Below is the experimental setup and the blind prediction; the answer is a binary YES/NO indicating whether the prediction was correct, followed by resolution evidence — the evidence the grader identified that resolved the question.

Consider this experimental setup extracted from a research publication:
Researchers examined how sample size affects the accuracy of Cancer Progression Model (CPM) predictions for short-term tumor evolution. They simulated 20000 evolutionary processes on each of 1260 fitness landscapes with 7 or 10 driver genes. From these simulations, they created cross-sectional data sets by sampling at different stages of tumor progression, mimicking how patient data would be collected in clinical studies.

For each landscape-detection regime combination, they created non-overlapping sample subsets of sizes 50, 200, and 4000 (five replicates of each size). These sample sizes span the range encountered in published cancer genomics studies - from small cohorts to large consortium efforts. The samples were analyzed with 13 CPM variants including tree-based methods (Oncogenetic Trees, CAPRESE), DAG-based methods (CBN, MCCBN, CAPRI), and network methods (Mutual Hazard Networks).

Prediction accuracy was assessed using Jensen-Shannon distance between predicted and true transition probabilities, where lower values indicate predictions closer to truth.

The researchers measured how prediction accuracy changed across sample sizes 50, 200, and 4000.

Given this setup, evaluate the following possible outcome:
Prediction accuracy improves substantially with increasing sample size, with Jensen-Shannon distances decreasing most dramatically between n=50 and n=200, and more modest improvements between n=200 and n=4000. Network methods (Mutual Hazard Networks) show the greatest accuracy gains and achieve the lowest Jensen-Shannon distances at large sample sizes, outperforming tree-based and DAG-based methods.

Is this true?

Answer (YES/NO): NO